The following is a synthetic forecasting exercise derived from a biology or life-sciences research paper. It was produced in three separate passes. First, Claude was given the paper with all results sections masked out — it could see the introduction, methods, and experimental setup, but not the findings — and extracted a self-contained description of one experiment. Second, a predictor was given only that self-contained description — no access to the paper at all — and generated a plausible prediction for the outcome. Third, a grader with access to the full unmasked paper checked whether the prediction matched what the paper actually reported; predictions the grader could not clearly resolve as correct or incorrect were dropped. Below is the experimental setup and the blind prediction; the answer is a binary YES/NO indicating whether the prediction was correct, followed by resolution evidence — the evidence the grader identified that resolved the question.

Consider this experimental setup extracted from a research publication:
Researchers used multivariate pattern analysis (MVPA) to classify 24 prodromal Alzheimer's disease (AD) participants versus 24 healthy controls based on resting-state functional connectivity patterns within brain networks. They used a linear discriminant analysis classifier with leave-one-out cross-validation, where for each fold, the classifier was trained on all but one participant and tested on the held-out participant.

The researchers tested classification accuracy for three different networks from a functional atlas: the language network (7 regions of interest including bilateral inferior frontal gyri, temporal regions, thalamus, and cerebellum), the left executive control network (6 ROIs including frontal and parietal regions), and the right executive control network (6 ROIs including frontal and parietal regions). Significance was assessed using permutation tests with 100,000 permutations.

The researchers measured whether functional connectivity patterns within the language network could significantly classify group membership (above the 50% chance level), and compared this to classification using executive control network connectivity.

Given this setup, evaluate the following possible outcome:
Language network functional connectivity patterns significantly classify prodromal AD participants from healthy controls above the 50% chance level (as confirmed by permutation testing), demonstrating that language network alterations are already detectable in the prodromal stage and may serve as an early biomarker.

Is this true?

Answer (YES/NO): YES